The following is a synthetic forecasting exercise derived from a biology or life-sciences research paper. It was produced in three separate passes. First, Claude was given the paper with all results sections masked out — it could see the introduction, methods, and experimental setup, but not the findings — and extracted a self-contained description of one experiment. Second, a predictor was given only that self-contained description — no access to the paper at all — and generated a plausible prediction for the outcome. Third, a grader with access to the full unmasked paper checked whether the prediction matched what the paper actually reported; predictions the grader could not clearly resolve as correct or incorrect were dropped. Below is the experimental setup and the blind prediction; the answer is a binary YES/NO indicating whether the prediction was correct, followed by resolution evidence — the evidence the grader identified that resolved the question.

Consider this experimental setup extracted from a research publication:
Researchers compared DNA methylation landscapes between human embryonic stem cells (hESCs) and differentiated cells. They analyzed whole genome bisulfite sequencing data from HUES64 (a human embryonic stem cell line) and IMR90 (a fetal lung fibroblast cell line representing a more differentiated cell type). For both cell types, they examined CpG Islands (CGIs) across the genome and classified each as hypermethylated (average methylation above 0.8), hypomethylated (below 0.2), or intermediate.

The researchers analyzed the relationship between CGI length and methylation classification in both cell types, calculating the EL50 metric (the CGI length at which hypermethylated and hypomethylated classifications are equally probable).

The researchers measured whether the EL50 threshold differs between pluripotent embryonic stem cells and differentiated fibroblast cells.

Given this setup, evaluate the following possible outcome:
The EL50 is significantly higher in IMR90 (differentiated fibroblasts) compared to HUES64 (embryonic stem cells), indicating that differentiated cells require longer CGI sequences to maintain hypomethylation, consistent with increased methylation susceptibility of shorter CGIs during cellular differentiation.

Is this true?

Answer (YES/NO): NO